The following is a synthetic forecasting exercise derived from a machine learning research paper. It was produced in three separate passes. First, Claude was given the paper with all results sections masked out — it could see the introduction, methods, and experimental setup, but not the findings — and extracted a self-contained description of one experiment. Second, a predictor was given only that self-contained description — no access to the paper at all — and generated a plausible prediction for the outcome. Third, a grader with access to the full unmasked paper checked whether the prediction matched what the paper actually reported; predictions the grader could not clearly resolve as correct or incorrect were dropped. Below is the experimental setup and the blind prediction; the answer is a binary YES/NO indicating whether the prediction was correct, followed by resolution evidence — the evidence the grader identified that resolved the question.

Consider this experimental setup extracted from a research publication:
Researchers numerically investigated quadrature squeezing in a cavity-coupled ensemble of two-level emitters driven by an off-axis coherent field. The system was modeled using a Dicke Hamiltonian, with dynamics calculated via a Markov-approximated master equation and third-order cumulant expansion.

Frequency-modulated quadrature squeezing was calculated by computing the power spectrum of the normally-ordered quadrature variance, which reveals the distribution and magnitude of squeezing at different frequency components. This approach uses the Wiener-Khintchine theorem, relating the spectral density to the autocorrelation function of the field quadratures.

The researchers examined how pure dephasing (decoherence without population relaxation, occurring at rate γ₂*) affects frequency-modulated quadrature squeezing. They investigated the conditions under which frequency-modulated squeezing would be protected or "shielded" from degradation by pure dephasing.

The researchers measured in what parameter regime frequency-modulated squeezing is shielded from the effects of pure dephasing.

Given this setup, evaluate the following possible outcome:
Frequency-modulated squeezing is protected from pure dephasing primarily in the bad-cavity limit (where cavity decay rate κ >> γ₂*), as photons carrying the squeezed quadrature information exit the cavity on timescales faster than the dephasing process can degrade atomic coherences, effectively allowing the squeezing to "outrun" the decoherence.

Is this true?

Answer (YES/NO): NO